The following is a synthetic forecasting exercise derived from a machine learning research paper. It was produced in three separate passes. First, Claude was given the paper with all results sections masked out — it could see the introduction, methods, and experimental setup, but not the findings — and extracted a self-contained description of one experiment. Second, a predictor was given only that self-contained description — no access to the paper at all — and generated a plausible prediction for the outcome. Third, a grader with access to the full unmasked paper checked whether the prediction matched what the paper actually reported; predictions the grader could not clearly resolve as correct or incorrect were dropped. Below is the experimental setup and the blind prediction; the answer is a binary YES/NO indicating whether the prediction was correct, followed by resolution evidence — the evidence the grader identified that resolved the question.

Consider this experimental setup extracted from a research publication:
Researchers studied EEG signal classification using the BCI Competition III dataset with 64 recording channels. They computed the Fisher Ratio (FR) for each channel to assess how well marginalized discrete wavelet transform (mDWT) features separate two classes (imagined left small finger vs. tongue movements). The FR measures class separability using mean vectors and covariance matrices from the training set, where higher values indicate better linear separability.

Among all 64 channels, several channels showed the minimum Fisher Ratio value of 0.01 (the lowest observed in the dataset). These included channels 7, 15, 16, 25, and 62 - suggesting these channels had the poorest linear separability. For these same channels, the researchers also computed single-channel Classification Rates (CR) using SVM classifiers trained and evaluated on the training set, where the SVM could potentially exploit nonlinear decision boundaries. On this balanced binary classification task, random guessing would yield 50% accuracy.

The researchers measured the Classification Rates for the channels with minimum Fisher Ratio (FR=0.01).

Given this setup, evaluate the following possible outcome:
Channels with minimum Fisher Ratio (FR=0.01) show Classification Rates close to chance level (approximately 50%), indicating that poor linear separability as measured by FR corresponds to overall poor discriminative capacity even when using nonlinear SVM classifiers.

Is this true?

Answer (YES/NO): YES